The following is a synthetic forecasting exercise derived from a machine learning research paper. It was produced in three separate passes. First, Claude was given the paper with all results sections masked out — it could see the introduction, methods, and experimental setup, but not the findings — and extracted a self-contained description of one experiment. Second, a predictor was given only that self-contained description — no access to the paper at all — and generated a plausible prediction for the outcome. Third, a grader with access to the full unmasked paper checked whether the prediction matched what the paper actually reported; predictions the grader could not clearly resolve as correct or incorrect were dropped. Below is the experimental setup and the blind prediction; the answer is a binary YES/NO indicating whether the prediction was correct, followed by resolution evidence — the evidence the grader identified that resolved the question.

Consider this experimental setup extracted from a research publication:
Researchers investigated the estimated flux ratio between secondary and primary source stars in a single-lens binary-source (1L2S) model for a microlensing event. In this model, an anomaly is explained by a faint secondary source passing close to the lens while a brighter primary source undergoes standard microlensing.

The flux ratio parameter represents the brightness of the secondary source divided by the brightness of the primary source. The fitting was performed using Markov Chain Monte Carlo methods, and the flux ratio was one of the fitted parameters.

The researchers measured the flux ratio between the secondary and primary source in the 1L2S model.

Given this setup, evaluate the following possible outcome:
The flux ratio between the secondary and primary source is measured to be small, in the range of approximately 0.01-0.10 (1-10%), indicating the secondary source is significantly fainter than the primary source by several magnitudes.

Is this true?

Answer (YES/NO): NO